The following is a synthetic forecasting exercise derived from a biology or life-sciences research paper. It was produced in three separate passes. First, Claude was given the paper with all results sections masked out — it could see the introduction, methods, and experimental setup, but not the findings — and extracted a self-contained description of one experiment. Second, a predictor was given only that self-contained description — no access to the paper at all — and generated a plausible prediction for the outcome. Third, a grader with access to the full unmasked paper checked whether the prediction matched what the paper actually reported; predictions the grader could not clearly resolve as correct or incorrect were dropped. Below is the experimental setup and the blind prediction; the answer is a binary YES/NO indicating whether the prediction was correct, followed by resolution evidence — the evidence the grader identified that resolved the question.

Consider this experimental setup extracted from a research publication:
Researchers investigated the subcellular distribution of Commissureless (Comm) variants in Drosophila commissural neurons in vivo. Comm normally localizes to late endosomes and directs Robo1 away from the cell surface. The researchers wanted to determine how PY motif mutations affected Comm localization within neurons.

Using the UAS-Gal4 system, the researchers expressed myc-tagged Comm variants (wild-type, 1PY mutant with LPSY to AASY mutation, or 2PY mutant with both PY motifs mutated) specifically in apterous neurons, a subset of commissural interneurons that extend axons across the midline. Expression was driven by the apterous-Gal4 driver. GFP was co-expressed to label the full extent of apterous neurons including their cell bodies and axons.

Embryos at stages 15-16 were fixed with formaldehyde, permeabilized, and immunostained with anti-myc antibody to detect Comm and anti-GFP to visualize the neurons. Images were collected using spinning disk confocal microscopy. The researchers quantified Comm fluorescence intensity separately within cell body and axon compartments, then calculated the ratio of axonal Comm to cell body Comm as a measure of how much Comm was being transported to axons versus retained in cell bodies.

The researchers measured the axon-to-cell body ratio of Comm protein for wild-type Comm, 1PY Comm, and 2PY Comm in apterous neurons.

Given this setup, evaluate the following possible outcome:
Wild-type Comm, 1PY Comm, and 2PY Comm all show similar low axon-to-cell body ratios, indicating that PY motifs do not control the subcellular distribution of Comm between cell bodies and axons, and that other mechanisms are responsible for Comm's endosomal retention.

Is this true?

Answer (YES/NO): NO